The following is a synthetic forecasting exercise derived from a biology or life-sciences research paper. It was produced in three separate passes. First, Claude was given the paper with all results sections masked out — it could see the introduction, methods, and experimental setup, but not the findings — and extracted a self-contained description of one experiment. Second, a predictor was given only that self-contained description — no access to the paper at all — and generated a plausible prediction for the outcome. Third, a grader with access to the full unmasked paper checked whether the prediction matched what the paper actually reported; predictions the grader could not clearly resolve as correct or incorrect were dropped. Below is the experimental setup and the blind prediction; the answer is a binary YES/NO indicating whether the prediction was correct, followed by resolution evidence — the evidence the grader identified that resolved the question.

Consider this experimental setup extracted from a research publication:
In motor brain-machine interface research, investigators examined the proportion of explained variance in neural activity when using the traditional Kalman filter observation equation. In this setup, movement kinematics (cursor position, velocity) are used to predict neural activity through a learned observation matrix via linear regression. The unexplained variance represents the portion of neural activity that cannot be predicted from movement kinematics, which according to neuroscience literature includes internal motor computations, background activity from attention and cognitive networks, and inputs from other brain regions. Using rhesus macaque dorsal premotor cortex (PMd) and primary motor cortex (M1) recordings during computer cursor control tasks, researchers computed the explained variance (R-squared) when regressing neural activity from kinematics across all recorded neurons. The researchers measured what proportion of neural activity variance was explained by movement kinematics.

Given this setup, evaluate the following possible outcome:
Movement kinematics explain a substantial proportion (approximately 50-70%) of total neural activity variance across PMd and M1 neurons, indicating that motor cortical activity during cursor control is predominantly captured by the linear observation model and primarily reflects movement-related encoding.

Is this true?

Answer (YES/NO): NO